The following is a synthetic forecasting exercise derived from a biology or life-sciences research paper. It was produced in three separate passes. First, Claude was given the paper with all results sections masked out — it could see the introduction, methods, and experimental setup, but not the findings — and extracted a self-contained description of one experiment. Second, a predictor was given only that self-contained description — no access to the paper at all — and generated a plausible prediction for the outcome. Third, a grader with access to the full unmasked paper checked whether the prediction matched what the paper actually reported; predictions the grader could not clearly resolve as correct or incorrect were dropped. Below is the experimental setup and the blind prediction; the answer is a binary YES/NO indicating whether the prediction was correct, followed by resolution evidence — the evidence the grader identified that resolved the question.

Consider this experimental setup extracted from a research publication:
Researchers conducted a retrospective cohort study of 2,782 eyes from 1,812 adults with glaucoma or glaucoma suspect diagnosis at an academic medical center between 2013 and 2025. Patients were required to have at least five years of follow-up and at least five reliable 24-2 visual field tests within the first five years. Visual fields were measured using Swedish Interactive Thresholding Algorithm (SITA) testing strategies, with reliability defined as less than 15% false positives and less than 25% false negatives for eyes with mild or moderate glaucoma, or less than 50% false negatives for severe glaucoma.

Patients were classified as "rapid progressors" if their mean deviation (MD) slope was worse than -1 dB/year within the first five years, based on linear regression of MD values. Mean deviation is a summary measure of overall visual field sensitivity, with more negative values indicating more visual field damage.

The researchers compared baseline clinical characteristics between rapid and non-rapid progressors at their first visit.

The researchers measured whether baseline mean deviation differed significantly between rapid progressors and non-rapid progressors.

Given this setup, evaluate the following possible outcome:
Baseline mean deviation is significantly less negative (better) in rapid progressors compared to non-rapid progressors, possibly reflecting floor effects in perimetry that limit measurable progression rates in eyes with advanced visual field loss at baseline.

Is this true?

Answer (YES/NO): NO